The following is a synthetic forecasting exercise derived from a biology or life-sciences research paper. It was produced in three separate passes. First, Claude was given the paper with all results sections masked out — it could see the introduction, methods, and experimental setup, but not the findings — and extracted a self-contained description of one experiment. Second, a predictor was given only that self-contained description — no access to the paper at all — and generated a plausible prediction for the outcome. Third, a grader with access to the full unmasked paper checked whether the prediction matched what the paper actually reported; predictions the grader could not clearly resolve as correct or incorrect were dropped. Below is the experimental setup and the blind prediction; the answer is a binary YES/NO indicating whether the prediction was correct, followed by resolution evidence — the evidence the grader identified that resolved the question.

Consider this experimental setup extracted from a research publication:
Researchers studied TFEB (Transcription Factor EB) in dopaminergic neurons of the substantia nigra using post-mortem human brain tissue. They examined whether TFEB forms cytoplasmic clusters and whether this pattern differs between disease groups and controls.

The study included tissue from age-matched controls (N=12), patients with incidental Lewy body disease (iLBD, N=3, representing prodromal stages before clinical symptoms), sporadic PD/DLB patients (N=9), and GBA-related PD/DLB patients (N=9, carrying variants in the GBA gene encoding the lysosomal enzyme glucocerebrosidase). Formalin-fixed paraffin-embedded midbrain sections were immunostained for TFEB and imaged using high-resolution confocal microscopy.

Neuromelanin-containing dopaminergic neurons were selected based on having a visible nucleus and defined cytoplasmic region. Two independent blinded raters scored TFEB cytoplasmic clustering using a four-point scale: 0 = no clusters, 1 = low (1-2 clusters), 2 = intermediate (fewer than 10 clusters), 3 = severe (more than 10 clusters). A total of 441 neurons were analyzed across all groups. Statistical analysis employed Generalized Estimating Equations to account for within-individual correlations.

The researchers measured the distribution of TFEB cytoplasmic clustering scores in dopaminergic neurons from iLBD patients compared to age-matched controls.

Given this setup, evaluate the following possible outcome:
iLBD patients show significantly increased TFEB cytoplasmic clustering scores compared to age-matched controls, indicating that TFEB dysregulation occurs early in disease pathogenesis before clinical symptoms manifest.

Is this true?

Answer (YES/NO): YES